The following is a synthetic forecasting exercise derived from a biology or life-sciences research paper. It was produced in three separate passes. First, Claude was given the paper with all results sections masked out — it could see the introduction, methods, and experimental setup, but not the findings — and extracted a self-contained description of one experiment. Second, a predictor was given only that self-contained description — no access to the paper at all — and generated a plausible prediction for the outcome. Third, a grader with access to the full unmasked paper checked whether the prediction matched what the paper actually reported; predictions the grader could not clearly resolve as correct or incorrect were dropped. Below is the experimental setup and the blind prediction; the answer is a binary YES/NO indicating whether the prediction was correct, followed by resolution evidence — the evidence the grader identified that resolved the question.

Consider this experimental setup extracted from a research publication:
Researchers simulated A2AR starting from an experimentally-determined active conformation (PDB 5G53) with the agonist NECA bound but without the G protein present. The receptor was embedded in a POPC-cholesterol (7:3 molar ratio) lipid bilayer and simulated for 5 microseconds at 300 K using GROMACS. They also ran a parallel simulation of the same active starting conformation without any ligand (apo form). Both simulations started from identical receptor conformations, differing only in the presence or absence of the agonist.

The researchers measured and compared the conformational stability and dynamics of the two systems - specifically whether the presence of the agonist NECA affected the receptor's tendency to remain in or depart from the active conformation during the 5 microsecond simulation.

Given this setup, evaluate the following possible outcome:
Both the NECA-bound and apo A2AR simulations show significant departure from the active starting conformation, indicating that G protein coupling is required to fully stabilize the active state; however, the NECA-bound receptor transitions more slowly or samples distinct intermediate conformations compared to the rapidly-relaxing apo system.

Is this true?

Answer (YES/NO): NO